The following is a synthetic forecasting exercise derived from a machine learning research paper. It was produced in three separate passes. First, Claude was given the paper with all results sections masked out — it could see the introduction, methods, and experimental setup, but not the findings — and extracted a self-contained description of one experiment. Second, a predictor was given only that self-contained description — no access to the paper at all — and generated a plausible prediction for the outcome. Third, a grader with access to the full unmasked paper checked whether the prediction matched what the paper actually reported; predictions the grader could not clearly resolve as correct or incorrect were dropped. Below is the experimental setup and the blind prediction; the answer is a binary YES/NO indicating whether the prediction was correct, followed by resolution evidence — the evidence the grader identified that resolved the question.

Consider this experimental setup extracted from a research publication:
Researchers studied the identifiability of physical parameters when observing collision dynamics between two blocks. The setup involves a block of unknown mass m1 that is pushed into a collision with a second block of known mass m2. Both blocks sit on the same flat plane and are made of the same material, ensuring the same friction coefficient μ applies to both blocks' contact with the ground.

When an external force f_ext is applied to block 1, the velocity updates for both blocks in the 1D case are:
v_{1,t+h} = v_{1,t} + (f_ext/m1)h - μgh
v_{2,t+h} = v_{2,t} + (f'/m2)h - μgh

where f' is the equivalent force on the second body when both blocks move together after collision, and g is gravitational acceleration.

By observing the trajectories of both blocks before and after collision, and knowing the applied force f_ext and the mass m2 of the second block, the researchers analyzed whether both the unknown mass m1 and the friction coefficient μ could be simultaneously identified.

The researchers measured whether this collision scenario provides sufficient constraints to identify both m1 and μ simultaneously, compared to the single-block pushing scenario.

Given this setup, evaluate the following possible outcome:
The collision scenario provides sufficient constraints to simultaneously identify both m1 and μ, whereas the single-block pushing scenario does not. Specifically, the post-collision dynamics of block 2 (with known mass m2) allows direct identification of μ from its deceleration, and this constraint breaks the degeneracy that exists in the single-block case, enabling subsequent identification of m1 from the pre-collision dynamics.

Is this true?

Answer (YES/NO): YES